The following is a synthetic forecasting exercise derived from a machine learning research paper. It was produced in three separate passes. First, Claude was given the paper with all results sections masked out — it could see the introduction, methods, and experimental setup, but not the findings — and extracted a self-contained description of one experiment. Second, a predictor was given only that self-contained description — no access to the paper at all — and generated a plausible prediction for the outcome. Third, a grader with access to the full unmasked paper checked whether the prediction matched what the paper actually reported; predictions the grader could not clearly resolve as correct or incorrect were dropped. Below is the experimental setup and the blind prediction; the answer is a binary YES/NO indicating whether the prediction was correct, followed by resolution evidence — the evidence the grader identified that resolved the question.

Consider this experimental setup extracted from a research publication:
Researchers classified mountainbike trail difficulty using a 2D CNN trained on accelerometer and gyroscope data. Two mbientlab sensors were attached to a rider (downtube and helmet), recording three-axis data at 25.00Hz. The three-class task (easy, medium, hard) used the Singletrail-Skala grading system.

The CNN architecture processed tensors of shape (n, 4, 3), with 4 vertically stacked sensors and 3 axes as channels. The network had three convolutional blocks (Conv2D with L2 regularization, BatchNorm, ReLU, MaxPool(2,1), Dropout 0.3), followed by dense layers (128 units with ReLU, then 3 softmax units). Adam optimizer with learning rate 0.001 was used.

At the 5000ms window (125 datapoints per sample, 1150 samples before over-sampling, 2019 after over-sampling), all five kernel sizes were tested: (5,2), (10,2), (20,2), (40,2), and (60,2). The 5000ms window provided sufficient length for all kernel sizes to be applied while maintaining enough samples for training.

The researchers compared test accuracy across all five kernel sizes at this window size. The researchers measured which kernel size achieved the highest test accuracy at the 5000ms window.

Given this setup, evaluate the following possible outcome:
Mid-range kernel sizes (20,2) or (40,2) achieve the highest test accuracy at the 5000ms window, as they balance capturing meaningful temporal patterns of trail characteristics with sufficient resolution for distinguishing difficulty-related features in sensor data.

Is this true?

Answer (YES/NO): NO